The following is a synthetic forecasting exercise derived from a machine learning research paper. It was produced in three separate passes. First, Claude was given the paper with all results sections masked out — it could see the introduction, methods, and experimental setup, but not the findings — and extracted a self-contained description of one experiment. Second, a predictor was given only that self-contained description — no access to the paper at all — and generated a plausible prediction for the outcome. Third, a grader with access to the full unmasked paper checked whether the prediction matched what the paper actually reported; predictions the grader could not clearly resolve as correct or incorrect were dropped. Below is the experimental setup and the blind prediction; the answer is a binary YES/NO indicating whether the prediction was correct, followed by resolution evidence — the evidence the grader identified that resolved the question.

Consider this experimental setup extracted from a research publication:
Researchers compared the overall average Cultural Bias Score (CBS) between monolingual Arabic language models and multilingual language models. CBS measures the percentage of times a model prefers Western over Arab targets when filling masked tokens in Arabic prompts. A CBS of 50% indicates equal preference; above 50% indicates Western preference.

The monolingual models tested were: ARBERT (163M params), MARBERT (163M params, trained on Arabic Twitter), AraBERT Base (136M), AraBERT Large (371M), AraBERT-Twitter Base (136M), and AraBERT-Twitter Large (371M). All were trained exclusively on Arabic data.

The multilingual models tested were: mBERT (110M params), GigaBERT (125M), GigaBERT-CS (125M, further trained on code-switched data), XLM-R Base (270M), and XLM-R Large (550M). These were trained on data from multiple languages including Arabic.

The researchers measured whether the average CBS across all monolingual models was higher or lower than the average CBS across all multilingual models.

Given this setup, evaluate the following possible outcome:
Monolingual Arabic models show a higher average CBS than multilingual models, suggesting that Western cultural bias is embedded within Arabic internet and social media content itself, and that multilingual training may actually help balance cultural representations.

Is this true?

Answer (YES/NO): NO